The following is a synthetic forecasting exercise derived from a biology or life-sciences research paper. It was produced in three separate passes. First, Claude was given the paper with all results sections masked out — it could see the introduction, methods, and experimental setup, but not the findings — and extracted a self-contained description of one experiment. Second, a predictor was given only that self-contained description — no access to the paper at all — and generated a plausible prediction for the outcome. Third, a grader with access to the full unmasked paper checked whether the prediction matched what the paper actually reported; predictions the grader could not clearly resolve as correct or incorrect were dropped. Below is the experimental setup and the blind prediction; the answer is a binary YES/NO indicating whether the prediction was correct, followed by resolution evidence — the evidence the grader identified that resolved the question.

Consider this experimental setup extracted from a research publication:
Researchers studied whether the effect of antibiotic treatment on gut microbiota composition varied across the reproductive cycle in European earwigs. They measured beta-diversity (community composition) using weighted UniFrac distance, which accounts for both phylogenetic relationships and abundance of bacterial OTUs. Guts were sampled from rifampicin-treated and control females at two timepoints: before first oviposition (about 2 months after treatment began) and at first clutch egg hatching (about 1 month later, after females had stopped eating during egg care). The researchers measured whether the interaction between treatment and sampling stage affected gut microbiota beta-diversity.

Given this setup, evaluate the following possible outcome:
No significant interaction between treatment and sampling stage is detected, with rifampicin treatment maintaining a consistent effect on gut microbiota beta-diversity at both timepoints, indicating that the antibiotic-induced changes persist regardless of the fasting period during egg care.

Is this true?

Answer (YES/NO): NO